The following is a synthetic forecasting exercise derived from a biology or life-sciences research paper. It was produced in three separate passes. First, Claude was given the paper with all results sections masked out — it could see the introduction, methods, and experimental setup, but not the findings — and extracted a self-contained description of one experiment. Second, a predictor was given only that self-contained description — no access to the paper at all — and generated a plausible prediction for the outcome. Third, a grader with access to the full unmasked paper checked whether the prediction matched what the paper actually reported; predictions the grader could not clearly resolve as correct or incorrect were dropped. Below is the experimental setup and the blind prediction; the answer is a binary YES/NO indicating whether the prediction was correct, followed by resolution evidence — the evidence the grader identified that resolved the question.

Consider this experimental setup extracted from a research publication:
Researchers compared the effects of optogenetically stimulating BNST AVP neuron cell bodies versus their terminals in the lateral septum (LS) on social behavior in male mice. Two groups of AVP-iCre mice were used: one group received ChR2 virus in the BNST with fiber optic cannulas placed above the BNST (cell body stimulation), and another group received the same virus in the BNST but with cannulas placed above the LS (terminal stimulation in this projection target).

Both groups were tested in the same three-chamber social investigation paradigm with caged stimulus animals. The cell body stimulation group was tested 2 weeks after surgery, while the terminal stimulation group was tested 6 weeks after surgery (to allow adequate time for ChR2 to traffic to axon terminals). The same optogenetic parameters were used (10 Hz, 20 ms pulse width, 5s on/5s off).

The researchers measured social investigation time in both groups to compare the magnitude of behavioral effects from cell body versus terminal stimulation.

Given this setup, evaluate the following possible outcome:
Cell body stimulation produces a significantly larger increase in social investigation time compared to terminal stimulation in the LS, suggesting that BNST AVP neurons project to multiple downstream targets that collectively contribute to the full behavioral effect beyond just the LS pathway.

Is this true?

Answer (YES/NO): NO